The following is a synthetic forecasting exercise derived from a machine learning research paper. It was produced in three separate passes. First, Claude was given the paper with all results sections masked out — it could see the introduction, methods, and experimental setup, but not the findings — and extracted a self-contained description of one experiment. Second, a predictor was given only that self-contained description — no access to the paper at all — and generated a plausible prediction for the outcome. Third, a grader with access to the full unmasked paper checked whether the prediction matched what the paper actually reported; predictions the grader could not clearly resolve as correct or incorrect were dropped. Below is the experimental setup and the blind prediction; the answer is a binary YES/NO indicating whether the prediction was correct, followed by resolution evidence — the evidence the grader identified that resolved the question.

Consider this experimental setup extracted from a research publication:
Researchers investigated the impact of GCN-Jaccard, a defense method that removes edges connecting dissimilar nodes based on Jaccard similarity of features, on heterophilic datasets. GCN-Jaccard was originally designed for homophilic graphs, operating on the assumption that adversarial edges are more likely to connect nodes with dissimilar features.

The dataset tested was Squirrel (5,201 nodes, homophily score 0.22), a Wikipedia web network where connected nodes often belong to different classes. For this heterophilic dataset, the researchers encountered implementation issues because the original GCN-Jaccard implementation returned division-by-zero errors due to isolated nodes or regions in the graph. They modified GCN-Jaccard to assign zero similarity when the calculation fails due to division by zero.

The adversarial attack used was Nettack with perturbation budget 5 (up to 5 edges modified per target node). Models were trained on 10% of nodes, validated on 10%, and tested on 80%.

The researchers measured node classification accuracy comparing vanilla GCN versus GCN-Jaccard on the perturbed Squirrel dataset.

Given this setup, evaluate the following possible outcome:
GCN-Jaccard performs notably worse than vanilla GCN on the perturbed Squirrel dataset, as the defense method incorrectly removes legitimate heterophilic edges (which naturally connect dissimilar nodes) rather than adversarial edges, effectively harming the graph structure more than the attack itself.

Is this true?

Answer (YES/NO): YES